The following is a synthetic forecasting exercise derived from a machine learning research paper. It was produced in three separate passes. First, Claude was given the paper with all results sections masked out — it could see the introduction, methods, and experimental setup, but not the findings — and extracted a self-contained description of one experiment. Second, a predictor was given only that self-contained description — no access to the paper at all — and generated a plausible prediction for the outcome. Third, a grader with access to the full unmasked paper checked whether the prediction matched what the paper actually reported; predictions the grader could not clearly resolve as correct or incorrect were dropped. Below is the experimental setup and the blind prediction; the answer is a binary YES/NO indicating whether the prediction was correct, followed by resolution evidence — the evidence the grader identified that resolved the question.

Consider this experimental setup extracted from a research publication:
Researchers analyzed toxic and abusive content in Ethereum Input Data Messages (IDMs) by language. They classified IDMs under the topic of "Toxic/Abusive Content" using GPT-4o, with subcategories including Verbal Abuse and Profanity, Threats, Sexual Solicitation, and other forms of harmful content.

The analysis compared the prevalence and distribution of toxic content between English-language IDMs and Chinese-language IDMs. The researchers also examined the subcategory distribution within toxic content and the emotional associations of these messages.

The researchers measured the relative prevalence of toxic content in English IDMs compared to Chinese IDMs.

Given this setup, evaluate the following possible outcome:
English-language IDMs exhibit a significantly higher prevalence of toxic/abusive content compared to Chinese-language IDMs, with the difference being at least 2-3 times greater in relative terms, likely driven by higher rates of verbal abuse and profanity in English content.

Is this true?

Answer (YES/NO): YES